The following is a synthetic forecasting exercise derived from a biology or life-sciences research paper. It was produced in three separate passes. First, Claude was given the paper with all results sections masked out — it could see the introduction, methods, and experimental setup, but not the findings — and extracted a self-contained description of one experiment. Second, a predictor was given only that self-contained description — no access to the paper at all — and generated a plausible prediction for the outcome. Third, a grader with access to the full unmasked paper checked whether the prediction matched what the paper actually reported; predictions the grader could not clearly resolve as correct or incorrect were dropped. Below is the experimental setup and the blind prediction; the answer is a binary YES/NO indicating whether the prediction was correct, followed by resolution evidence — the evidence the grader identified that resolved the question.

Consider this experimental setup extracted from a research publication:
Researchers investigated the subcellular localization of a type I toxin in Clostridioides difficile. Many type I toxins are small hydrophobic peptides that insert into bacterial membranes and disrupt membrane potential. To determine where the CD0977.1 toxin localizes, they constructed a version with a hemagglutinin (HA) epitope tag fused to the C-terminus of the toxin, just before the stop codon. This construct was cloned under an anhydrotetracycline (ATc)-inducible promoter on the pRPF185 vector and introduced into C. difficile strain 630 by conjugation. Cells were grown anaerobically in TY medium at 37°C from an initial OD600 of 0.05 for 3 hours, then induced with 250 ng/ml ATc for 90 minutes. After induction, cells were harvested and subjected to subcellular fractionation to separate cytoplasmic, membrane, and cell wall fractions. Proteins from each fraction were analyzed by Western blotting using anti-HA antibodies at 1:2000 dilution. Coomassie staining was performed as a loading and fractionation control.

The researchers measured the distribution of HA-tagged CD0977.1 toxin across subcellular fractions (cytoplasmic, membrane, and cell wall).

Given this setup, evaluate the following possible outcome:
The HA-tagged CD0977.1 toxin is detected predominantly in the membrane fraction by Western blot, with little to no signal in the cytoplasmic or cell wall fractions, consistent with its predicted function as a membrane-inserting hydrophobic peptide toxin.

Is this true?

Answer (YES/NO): YES